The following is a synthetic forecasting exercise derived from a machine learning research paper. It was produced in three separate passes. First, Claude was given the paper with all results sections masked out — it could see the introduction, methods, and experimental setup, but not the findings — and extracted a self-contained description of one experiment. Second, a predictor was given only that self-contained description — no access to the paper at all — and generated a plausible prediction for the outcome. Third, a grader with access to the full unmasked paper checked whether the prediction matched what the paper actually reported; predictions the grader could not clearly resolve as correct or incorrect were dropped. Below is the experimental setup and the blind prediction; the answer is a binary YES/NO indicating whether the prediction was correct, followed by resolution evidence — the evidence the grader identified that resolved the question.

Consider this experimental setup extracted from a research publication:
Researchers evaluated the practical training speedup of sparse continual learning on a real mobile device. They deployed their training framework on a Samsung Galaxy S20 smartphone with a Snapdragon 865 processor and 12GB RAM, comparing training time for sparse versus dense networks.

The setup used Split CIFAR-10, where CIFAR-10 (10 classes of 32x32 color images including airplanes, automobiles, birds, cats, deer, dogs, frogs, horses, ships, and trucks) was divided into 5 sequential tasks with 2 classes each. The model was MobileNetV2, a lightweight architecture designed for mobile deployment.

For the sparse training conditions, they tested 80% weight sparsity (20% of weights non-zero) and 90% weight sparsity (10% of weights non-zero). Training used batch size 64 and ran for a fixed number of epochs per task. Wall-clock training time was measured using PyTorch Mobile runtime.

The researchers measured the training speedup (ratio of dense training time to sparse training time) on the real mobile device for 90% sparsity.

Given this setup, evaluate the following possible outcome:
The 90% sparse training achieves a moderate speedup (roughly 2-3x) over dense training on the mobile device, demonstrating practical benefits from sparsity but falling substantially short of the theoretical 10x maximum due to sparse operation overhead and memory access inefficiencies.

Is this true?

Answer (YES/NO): YES